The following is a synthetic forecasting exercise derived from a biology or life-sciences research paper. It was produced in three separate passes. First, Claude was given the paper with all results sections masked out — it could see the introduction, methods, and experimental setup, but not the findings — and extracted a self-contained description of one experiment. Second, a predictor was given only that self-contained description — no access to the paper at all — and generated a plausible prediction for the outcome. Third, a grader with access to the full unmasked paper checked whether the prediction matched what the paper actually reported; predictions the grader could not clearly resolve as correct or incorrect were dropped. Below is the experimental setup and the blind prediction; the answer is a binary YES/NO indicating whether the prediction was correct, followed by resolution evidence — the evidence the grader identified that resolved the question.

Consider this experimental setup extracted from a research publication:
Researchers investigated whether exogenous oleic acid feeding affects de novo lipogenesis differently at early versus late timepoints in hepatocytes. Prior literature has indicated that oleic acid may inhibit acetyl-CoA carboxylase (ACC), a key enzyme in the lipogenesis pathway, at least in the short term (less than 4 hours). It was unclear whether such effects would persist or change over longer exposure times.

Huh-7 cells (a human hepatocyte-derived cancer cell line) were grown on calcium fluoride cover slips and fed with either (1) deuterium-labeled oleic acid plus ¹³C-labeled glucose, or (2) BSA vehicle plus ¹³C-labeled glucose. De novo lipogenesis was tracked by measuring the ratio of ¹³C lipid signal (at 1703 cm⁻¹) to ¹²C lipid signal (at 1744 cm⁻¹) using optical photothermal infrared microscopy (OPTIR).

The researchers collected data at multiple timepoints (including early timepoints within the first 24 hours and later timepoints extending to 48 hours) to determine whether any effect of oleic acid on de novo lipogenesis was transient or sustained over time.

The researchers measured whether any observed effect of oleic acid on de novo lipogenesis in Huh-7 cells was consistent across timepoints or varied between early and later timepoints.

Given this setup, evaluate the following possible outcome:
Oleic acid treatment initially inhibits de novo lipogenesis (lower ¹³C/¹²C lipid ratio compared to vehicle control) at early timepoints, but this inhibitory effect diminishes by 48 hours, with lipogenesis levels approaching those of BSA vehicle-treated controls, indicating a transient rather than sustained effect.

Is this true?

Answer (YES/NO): NO